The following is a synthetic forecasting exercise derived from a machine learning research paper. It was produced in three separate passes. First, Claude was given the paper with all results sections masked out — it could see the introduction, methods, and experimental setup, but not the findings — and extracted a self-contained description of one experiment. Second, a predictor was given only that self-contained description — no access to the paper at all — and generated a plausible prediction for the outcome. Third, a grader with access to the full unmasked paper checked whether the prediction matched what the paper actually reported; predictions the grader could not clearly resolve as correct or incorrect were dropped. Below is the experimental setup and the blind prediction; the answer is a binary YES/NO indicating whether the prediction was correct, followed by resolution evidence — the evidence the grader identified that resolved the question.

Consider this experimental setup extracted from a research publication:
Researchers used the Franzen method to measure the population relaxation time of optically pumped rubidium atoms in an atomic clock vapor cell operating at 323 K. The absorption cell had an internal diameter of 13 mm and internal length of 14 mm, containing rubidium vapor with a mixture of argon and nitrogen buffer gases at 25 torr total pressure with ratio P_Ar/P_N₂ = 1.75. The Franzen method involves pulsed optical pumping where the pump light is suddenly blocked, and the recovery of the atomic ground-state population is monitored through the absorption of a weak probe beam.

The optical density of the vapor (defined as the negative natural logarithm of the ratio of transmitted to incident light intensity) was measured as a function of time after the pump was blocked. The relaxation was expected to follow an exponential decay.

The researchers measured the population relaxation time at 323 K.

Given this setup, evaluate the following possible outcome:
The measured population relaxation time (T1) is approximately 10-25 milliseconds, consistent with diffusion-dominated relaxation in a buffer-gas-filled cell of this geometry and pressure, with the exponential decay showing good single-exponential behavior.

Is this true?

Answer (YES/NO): NO